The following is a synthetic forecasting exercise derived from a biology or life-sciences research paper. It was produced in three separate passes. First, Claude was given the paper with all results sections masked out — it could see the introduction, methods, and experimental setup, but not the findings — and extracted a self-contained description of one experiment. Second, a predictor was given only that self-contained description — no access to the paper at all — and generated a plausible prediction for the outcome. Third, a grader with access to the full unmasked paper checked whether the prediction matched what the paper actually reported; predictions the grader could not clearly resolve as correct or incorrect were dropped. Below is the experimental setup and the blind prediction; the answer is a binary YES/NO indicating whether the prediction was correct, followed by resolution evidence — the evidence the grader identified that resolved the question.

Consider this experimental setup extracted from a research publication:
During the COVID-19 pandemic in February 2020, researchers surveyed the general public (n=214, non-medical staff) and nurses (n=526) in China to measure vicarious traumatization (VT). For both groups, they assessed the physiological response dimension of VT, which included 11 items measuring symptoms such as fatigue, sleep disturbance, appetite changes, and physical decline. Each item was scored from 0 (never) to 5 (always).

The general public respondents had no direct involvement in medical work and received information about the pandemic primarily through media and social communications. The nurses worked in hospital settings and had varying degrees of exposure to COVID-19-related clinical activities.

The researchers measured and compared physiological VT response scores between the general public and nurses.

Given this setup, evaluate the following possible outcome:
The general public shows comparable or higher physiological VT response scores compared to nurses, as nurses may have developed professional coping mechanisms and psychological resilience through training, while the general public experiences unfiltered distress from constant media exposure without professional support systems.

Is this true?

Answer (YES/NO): YES